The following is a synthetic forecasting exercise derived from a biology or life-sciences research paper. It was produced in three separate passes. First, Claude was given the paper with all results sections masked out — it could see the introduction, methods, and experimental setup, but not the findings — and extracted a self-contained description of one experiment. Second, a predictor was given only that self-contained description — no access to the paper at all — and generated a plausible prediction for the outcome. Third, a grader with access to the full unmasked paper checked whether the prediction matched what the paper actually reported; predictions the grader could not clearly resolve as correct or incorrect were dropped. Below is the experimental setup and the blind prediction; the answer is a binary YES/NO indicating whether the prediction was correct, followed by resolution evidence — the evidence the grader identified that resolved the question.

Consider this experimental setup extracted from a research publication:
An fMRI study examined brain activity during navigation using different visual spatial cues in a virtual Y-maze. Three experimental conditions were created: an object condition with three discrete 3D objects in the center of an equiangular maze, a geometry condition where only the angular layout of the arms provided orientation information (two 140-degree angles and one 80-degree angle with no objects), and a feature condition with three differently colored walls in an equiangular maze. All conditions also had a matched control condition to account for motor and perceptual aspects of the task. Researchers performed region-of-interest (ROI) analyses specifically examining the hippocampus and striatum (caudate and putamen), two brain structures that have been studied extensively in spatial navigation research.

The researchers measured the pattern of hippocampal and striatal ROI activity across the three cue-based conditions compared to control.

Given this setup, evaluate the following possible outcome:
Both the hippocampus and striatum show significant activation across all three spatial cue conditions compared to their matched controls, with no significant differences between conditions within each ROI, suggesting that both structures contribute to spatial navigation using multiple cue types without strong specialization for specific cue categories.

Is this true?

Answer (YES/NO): NO